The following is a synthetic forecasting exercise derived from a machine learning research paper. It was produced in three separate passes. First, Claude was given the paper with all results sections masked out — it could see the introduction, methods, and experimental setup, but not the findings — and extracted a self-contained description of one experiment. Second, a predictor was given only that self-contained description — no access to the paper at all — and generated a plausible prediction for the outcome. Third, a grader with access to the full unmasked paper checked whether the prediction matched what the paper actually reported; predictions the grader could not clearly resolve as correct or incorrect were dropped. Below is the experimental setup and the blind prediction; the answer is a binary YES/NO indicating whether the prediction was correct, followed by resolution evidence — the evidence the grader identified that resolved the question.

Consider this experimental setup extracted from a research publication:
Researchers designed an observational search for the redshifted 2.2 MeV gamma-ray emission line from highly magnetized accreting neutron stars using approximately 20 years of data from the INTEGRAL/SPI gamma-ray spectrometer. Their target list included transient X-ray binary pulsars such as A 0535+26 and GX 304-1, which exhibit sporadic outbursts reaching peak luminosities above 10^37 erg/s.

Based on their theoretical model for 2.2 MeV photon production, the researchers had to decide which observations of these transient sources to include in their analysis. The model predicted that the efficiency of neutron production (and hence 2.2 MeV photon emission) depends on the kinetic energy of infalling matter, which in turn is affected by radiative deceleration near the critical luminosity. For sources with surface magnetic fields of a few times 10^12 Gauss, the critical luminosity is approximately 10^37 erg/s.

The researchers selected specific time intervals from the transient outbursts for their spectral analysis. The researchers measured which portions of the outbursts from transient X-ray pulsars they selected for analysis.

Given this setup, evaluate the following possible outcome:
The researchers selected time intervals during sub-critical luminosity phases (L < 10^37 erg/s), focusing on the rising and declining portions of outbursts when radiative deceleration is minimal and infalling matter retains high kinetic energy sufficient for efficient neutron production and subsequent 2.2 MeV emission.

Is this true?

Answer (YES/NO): YES